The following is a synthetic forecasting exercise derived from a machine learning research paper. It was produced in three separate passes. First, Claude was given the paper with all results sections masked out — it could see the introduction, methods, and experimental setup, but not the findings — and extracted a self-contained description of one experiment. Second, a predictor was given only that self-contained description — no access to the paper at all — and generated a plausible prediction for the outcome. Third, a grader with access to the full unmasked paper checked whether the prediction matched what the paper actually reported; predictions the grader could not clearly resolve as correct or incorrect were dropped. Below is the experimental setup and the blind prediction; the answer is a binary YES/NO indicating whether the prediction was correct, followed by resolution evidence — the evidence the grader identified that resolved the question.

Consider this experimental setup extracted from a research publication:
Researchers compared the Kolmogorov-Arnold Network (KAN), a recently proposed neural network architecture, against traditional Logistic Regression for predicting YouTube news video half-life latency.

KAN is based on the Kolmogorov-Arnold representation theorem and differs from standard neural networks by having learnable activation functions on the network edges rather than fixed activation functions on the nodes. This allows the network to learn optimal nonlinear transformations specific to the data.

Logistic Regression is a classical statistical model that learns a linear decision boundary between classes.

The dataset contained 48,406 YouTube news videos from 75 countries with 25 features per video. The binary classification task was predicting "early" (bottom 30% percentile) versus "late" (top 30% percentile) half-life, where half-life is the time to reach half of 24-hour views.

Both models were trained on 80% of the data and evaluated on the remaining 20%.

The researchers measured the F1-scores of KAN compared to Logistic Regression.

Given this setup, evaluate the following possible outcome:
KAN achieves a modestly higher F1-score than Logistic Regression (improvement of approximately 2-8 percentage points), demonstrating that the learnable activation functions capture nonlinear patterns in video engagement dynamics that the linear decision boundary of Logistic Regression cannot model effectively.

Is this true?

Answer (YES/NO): YES